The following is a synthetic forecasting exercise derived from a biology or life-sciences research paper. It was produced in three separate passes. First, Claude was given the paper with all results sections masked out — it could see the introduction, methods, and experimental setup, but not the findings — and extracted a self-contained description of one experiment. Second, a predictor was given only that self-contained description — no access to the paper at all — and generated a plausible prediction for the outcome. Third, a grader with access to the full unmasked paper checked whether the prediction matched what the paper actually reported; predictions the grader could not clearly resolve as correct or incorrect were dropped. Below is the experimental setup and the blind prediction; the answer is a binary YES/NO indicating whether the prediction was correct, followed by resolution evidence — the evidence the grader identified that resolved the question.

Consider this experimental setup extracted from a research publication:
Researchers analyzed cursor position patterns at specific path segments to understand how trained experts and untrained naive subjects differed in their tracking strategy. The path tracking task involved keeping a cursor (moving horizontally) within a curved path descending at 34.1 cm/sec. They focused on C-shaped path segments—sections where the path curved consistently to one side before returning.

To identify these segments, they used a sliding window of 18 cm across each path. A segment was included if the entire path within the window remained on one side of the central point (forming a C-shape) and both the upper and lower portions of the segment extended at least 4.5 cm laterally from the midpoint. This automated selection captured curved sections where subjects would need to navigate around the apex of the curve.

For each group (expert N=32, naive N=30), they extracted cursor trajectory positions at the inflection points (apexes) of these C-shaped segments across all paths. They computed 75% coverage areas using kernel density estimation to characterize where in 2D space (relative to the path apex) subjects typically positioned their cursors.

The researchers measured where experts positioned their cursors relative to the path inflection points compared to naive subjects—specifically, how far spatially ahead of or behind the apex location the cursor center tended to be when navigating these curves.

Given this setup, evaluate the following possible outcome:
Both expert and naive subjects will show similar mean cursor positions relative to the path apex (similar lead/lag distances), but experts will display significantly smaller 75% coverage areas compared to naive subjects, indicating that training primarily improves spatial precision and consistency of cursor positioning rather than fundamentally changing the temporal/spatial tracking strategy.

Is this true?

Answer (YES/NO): NO